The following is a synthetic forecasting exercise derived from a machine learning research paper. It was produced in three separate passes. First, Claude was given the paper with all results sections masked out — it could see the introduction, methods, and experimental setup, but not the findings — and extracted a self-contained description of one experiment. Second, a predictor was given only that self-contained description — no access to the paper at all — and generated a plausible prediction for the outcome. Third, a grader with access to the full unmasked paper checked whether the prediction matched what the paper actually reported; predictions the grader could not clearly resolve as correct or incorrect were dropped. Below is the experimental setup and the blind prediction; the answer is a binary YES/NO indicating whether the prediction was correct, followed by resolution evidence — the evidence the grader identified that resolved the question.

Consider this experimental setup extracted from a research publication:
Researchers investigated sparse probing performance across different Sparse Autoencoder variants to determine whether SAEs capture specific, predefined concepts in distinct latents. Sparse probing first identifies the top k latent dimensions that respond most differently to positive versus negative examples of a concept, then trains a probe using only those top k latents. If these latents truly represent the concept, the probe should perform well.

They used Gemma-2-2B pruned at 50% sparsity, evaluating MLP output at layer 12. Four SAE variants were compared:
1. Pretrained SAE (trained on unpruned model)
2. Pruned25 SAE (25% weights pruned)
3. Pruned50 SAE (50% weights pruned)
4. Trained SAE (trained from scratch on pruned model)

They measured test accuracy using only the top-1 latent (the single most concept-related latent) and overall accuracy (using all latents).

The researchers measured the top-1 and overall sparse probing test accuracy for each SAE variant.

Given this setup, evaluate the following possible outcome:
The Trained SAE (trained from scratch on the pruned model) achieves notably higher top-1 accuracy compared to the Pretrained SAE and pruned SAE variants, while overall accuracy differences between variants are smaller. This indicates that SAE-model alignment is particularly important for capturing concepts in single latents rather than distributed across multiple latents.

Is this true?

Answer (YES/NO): NO